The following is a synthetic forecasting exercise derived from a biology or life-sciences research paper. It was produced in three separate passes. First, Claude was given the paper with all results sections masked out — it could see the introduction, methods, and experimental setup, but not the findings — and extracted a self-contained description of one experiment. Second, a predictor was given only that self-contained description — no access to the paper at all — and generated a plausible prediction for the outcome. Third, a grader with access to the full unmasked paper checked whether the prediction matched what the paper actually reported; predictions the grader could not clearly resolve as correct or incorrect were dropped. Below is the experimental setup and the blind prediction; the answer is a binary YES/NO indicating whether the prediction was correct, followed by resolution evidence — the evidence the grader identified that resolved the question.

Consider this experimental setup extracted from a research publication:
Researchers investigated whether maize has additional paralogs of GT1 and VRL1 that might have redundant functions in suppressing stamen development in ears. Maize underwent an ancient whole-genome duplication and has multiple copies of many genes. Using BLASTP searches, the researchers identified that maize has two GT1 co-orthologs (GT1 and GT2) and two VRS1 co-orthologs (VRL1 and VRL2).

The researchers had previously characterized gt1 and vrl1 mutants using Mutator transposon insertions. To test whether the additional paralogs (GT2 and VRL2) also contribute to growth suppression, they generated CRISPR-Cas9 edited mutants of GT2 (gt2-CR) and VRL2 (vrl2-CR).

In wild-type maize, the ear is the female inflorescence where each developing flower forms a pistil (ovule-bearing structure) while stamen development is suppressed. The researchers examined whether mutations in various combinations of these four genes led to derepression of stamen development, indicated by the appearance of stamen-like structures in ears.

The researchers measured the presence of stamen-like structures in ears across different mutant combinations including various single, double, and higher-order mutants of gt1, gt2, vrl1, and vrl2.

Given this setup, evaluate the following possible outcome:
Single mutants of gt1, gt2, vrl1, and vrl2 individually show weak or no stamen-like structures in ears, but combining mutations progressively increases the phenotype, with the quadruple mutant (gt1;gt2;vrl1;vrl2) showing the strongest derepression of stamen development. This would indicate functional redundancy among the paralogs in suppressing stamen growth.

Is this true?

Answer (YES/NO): NO